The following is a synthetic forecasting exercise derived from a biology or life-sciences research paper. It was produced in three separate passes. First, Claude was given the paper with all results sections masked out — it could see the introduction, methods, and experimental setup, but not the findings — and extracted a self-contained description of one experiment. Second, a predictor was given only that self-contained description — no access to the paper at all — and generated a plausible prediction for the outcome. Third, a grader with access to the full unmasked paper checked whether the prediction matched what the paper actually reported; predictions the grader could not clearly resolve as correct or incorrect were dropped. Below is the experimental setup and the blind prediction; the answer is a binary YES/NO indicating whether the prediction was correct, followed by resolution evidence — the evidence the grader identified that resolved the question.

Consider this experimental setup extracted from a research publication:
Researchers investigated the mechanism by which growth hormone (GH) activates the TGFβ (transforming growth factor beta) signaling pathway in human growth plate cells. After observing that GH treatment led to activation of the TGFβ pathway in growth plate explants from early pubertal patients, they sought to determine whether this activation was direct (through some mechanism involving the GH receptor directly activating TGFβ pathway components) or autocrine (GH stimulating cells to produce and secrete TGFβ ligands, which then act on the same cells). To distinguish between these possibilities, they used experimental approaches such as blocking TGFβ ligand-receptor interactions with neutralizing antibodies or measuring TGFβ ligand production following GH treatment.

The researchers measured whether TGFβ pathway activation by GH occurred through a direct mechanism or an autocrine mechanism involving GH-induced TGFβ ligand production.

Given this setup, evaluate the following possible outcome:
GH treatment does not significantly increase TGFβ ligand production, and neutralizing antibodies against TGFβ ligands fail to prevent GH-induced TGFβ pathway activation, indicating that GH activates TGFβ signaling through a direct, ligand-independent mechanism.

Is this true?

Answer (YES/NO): NO